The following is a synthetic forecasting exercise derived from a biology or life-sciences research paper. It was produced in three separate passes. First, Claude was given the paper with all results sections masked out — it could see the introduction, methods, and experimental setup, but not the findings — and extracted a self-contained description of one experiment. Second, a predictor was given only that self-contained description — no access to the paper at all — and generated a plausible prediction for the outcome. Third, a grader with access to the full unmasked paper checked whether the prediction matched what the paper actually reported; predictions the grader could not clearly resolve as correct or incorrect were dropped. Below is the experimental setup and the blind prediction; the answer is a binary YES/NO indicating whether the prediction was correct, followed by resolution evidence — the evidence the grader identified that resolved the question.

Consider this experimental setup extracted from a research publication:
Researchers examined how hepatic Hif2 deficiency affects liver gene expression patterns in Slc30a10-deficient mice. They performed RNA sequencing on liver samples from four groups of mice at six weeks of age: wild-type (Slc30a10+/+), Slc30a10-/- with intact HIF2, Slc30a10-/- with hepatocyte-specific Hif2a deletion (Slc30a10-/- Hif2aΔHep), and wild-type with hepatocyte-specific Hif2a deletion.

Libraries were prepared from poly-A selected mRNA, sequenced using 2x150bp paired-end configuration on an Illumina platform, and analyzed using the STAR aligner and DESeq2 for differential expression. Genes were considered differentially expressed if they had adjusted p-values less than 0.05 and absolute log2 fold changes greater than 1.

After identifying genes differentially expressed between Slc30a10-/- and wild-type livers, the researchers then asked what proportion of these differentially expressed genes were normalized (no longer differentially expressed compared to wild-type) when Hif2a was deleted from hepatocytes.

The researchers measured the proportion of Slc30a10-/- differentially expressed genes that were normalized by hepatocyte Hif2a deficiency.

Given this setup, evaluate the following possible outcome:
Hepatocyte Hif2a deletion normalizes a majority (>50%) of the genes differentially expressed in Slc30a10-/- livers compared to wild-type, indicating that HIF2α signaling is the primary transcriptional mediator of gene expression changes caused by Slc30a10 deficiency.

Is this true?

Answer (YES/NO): NO